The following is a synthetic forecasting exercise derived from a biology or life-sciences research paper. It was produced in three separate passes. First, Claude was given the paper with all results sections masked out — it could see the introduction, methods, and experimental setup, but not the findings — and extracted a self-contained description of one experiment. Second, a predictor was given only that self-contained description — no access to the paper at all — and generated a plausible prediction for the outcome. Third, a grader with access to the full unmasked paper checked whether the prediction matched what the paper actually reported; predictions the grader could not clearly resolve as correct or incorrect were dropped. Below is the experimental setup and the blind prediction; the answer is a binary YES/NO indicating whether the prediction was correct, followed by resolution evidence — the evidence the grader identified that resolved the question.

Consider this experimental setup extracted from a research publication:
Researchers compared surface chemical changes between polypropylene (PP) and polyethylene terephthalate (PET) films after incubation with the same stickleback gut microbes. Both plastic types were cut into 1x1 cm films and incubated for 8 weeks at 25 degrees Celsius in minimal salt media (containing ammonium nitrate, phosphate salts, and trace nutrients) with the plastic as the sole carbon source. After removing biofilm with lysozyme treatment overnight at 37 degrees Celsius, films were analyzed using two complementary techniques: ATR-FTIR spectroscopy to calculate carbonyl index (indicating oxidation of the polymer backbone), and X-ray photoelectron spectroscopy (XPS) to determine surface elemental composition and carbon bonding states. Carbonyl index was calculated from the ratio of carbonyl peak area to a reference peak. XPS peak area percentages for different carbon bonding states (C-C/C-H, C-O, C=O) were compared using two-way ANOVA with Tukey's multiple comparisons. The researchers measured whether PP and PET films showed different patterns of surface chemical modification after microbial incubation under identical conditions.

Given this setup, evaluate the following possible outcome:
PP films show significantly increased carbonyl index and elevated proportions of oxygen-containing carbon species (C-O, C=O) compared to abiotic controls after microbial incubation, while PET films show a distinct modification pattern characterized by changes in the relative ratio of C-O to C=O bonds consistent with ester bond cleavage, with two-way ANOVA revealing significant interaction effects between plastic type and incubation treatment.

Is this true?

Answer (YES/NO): NO